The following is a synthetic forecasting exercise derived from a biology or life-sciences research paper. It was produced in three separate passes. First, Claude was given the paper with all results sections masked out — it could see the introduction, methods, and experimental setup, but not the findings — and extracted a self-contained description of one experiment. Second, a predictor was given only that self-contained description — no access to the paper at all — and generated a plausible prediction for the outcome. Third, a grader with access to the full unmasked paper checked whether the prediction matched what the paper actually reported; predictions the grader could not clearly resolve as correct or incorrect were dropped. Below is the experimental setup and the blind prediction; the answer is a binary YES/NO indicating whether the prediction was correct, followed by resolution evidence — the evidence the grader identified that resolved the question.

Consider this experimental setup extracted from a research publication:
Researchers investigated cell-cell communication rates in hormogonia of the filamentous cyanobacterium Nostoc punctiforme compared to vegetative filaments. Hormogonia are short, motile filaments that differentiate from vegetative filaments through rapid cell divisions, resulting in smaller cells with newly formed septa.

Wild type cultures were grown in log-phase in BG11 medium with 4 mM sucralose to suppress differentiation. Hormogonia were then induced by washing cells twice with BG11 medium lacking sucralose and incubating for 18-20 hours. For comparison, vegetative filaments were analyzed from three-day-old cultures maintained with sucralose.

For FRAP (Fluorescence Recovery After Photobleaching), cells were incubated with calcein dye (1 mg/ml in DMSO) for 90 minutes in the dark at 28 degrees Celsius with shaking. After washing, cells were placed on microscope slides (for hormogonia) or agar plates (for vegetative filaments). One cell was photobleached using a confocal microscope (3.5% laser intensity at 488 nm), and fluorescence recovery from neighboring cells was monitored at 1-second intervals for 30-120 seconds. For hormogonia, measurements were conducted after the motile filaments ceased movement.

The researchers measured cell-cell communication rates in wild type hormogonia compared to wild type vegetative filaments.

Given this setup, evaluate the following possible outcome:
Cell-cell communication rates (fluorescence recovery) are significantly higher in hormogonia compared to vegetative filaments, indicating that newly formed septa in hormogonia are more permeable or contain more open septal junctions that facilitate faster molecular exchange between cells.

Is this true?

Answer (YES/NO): YES